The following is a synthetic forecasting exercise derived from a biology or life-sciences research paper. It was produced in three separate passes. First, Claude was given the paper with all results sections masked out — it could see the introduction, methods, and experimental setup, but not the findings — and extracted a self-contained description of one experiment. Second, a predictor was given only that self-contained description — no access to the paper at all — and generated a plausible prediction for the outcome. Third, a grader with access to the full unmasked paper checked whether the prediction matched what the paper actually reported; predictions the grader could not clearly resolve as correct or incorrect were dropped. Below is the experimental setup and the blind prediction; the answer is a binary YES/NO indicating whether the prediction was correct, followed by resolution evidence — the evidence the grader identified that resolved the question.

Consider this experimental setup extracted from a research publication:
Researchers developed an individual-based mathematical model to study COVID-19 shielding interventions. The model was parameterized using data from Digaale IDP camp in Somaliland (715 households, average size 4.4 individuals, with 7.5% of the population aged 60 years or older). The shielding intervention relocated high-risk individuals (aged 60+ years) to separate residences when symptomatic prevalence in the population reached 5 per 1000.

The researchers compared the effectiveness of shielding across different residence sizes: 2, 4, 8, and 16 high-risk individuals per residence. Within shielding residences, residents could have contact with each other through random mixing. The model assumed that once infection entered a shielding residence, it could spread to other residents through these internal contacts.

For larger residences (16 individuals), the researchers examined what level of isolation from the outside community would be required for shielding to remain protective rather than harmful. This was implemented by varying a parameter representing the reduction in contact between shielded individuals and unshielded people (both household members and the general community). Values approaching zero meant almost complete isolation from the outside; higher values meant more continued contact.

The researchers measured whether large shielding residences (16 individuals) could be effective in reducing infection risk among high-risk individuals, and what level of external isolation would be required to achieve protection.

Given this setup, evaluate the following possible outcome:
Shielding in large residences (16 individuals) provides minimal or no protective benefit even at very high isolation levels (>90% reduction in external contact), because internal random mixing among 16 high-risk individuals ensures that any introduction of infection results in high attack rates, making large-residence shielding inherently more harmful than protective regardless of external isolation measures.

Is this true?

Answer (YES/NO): NO